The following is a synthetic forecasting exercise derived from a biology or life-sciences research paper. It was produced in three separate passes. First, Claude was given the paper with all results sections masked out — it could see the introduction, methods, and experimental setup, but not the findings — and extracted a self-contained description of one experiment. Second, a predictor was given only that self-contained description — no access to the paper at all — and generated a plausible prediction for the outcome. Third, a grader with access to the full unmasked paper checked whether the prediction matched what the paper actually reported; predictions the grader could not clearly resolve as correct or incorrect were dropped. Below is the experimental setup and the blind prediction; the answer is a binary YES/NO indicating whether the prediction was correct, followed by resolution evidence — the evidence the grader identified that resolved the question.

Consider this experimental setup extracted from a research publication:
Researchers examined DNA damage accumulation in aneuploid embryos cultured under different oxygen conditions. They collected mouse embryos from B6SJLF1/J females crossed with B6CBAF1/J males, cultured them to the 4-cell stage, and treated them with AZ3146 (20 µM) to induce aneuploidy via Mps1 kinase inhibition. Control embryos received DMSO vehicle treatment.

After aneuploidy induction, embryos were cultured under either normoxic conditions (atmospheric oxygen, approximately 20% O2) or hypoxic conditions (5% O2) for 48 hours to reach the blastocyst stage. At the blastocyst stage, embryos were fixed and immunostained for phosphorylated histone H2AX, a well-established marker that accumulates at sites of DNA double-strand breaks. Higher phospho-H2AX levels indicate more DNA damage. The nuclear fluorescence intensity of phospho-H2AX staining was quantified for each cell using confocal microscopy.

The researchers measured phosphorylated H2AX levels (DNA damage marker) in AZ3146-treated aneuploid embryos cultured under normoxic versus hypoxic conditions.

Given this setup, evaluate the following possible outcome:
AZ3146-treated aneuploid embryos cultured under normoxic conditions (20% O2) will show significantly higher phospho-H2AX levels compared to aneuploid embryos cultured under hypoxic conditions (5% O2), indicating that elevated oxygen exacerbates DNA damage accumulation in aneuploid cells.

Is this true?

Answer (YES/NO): YES